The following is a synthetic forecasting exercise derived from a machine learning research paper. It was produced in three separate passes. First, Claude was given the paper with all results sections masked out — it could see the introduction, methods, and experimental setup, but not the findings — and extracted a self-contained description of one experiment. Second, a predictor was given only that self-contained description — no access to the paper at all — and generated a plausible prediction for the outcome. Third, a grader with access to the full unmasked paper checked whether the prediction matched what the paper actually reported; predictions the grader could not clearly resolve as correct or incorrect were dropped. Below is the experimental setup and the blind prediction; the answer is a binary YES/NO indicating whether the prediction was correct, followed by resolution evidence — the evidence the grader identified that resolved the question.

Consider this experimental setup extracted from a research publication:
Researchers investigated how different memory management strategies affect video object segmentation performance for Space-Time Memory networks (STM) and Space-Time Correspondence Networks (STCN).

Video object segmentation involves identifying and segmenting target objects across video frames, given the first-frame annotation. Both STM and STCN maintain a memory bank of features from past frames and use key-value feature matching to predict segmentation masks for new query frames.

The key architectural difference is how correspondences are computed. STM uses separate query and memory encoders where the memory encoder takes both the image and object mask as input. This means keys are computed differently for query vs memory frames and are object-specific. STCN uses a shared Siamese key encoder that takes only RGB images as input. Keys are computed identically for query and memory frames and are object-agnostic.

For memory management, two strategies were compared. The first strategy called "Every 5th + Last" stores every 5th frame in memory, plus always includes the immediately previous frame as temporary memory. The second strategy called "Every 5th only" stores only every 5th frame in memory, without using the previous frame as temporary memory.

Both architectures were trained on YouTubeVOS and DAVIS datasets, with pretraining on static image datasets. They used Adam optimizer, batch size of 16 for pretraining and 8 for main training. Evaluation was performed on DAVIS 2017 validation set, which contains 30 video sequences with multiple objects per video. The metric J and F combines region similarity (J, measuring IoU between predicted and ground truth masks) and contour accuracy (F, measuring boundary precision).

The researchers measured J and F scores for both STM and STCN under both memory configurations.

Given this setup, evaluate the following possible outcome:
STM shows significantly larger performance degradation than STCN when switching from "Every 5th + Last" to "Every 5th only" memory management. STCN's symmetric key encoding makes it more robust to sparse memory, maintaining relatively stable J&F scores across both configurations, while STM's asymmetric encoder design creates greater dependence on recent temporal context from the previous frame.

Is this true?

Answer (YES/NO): NO